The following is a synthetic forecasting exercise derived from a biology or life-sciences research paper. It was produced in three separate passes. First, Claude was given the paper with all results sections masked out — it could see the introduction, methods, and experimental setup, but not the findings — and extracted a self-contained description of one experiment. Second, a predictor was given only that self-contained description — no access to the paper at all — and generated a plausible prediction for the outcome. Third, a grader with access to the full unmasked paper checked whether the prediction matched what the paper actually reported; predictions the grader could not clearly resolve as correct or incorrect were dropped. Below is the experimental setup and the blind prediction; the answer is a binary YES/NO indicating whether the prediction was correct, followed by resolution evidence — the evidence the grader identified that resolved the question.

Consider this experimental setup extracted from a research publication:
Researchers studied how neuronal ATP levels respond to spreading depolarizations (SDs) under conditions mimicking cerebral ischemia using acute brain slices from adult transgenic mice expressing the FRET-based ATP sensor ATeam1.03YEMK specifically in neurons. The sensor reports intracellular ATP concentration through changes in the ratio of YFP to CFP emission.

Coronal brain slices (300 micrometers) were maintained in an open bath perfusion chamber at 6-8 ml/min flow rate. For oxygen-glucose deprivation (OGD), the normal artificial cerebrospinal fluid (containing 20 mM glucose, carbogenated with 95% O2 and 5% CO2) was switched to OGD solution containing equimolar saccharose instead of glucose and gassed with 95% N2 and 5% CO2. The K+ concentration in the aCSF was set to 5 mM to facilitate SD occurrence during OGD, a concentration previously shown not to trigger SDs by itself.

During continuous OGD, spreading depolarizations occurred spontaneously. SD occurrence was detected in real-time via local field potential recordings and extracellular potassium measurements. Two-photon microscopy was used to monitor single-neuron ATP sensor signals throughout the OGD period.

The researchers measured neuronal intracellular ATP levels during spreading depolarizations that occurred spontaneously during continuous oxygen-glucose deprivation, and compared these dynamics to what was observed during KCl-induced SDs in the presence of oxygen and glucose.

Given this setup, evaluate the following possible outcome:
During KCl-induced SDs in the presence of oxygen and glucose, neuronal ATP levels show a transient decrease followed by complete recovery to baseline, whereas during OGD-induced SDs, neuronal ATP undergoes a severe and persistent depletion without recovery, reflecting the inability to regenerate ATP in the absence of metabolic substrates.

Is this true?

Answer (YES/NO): YES